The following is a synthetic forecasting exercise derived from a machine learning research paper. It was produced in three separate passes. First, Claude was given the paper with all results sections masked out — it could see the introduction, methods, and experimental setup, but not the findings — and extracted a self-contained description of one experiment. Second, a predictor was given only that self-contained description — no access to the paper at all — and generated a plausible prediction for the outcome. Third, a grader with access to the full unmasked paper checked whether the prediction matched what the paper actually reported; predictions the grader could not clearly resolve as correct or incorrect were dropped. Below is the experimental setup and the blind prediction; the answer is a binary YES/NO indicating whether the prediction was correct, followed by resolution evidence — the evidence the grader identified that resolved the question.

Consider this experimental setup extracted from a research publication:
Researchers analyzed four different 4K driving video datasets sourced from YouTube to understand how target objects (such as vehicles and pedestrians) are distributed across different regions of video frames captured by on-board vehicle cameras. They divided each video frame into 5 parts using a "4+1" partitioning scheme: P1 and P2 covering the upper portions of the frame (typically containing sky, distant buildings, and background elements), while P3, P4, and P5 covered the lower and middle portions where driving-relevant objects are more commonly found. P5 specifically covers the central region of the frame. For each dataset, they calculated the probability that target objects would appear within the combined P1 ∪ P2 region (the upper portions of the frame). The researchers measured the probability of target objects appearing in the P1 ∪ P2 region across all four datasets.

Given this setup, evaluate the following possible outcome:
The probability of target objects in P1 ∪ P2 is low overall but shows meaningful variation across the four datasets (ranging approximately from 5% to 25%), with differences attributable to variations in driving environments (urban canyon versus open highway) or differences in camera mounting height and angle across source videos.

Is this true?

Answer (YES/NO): NO